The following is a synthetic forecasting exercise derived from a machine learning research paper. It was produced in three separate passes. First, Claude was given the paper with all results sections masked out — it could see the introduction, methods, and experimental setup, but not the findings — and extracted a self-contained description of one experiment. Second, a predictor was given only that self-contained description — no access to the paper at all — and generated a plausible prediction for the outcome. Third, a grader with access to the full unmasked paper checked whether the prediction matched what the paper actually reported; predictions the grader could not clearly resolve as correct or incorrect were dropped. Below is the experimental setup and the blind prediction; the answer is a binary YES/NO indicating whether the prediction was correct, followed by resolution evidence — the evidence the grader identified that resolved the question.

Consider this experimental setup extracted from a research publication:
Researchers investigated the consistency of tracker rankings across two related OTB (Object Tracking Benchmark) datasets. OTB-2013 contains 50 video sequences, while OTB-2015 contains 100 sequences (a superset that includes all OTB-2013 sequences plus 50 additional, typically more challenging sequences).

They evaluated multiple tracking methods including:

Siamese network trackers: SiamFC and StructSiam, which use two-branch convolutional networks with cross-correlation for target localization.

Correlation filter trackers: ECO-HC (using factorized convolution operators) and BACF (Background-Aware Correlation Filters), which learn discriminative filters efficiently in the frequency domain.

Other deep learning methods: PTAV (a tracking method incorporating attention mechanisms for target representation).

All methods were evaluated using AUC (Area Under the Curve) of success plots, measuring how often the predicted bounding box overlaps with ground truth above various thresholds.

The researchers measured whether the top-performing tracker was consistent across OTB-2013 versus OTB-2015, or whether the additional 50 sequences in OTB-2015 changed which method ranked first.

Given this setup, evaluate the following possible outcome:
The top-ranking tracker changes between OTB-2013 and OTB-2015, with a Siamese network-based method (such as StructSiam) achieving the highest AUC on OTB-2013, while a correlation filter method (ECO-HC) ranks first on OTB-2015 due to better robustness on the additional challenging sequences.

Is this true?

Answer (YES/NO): NO